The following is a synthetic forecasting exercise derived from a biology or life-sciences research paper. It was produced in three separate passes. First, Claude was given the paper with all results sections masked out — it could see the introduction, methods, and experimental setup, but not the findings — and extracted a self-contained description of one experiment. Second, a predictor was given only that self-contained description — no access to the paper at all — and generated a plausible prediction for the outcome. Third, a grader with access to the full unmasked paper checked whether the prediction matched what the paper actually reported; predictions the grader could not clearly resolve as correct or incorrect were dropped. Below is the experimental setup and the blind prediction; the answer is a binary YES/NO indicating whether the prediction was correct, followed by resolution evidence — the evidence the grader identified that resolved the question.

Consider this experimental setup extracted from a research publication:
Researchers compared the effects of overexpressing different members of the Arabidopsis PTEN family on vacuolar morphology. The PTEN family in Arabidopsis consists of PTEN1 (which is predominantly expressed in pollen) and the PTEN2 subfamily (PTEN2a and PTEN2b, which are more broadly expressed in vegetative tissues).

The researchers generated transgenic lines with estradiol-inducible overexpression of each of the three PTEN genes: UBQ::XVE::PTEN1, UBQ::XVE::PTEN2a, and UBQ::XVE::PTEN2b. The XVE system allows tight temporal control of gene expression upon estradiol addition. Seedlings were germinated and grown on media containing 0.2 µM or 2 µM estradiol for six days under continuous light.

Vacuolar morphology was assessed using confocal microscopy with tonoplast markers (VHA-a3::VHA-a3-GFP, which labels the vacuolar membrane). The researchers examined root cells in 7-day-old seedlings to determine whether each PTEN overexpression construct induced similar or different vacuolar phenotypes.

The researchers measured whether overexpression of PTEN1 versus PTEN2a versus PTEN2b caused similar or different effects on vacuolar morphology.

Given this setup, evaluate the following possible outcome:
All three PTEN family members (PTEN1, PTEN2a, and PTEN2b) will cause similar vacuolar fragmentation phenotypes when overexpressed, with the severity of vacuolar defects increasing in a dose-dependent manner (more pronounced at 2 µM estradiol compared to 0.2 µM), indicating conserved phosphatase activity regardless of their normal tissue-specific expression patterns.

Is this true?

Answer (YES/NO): NO